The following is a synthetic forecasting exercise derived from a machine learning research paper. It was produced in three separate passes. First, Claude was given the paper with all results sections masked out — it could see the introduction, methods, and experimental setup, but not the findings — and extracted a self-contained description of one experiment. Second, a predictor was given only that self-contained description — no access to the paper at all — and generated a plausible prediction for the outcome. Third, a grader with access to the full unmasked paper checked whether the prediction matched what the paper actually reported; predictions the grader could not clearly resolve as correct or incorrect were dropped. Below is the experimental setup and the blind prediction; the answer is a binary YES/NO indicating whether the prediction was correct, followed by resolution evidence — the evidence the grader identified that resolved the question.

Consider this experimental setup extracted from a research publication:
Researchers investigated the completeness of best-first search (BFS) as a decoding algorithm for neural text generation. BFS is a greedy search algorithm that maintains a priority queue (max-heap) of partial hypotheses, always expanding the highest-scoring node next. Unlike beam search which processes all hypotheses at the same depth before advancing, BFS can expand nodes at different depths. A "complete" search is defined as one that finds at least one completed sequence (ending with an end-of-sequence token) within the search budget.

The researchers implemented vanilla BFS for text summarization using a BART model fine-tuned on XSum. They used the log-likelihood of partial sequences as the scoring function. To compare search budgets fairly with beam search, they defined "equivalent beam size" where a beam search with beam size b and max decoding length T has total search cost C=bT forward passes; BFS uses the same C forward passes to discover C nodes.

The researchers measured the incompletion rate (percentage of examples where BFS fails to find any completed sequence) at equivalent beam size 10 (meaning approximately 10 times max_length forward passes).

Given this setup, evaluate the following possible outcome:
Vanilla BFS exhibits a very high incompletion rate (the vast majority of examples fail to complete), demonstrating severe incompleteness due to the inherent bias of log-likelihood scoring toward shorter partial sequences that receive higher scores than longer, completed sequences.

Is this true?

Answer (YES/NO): NO